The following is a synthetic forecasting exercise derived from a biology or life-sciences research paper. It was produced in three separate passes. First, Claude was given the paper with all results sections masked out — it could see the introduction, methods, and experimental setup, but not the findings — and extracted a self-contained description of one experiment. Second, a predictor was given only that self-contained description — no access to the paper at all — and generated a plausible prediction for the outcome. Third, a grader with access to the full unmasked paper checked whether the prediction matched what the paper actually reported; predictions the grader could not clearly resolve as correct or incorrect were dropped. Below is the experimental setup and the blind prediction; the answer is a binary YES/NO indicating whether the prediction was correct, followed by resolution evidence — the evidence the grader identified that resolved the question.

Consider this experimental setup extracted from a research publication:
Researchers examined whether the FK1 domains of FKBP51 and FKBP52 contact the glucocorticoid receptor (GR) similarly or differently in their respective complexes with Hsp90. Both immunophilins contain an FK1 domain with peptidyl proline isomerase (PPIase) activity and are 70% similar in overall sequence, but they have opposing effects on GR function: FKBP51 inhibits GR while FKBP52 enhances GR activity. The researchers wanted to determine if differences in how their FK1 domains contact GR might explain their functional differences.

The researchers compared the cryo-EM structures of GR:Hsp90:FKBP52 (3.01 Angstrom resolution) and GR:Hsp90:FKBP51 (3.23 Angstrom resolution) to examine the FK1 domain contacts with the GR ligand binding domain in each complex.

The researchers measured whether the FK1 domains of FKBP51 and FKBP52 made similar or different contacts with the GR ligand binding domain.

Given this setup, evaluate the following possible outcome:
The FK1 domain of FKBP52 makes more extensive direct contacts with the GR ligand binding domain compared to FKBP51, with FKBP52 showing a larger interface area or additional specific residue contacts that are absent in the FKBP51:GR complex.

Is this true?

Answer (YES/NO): NO